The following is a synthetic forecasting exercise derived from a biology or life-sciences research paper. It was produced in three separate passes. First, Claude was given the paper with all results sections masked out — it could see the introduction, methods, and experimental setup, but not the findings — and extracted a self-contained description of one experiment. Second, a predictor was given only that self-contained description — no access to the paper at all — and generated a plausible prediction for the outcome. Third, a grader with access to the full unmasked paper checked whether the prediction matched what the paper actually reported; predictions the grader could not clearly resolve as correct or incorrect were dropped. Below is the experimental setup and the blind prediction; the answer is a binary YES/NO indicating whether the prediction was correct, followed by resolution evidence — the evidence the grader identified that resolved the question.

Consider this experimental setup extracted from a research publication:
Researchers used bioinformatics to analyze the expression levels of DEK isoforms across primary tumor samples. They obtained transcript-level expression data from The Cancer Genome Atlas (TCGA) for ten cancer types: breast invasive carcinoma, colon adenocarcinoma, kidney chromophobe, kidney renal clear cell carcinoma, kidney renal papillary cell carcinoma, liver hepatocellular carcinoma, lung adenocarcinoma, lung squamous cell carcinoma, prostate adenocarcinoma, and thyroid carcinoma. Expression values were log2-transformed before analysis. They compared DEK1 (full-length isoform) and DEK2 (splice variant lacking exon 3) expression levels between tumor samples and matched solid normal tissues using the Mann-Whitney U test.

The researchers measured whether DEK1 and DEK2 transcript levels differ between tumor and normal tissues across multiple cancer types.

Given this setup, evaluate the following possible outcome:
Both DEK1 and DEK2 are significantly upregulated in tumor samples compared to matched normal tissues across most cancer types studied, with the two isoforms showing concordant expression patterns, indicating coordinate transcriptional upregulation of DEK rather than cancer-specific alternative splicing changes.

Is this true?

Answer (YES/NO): NO